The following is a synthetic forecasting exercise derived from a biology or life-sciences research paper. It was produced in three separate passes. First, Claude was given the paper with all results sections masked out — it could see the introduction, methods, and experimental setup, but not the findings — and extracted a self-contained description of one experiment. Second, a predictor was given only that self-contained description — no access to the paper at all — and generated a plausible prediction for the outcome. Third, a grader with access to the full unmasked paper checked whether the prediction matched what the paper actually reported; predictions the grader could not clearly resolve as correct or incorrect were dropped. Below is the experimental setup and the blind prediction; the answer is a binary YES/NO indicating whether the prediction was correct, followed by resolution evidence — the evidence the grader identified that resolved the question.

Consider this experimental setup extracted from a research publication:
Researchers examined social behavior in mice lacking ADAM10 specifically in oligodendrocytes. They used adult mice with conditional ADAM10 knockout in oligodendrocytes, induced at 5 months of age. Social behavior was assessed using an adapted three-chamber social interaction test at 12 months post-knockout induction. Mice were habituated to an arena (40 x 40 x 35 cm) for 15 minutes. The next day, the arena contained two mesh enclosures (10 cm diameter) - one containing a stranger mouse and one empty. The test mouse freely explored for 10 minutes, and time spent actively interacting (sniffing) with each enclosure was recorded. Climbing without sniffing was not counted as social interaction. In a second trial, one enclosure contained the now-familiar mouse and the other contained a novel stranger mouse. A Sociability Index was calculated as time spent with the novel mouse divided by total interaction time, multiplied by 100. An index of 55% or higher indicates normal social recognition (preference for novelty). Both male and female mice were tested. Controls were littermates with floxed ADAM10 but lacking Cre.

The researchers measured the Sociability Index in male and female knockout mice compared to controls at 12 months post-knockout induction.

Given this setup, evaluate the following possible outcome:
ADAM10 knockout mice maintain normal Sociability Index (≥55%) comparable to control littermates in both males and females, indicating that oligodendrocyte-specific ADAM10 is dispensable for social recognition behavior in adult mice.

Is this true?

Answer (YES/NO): YES